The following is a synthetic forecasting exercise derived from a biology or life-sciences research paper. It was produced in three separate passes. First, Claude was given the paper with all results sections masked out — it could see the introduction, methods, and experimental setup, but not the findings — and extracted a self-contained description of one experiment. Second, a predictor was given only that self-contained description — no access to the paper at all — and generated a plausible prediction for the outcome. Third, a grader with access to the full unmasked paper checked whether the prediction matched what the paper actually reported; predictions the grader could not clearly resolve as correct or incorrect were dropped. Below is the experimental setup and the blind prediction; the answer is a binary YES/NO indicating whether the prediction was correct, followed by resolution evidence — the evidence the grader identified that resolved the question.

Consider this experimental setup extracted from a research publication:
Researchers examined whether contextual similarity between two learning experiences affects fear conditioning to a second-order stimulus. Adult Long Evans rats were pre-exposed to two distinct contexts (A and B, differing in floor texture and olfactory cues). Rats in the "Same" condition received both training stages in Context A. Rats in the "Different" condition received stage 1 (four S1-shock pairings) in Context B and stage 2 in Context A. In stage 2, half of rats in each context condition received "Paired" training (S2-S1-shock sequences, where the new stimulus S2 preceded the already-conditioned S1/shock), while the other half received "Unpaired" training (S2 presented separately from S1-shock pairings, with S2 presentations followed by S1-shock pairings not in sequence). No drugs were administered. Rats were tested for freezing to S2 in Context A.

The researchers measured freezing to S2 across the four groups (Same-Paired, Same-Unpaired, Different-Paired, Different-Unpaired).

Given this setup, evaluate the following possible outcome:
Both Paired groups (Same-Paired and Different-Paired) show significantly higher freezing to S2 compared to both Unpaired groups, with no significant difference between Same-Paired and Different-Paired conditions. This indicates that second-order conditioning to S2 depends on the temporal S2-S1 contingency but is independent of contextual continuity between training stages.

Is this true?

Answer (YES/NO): YES